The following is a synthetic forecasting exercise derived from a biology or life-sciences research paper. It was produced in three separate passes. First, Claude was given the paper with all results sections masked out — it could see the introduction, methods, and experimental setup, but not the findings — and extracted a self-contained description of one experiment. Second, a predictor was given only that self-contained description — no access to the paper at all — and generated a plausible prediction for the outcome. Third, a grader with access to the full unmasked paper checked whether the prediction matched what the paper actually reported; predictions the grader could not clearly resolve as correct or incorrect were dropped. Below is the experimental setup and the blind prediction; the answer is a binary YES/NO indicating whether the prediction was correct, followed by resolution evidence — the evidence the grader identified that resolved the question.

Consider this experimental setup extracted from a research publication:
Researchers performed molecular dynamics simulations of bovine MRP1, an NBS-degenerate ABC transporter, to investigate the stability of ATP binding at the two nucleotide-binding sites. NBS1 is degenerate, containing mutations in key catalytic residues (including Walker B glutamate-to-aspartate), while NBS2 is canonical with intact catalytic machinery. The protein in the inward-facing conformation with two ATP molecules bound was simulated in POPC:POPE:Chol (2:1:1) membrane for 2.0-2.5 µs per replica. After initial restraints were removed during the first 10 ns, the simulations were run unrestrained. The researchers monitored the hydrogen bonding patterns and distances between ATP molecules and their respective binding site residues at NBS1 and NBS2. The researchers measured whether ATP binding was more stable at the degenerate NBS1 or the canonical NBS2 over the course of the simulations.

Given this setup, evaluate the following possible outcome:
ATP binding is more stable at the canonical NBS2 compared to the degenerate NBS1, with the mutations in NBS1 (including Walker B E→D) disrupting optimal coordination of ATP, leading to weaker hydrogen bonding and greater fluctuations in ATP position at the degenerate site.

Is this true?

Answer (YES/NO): NO